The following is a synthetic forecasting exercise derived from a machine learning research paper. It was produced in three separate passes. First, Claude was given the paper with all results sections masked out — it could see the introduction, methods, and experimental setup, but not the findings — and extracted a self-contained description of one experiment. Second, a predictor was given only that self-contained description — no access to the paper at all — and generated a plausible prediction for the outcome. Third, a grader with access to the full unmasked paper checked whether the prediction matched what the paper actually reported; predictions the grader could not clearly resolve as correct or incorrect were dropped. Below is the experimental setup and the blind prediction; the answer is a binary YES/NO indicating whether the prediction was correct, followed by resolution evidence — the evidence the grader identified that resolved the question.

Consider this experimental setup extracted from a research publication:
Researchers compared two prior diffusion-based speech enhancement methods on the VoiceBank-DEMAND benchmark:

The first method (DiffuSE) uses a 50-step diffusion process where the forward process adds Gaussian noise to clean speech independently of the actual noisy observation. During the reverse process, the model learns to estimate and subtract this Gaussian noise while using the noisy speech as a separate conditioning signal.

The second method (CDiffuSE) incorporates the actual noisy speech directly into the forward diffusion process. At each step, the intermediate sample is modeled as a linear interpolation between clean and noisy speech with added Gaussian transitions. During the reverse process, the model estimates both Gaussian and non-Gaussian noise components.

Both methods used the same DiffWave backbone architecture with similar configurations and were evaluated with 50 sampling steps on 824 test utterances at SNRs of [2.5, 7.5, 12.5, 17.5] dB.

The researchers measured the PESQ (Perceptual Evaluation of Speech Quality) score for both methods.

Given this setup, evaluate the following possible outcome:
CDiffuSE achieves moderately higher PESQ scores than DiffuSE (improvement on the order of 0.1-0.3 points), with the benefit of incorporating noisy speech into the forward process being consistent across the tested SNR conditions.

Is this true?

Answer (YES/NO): NO